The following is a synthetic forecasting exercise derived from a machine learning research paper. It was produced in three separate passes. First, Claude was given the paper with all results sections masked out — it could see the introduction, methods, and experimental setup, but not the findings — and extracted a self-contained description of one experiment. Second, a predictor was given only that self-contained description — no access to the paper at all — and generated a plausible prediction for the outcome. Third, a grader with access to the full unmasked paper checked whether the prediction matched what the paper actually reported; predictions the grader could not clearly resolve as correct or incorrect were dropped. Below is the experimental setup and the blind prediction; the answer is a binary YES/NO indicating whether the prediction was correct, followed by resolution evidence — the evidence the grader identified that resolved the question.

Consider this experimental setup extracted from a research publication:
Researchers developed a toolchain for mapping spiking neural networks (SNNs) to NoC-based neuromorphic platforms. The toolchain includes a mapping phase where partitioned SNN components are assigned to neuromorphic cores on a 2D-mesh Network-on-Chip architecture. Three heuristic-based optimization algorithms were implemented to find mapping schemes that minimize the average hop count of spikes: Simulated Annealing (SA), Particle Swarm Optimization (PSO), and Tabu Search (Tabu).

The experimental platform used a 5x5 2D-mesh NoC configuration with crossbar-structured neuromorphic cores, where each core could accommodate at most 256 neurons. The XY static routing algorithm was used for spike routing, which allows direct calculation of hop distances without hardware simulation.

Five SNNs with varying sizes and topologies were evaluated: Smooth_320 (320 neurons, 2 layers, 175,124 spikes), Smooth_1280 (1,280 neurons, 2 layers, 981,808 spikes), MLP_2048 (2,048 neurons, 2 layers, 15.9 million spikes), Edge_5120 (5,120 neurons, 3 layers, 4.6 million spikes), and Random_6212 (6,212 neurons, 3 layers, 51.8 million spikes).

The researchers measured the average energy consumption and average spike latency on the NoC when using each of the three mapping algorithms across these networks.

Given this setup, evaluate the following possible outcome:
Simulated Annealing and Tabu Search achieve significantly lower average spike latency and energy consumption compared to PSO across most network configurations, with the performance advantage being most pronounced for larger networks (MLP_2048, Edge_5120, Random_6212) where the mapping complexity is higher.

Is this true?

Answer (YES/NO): NO